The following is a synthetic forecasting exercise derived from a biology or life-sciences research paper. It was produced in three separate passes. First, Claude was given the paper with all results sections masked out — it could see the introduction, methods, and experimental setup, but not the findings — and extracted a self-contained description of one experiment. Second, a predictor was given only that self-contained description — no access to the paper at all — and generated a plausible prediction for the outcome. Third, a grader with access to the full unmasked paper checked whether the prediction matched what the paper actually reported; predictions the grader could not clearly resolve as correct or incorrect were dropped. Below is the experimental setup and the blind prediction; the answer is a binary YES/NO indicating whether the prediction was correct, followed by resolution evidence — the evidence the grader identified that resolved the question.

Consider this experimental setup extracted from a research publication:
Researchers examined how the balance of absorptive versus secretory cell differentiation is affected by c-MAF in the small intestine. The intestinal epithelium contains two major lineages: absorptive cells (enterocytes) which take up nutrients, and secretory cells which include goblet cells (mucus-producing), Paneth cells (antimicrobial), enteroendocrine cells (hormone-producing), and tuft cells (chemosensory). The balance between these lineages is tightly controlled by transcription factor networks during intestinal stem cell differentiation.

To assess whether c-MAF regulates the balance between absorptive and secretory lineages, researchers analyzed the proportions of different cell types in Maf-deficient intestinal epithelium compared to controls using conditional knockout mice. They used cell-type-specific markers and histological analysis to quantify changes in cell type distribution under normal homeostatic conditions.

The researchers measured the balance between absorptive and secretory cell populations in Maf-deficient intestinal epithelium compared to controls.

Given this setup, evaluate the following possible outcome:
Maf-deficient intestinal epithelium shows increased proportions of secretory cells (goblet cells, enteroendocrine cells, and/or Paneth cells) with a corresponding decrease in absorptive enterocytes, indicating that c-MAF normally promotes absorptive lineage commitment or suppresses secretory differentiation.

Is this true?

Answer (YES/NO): NO